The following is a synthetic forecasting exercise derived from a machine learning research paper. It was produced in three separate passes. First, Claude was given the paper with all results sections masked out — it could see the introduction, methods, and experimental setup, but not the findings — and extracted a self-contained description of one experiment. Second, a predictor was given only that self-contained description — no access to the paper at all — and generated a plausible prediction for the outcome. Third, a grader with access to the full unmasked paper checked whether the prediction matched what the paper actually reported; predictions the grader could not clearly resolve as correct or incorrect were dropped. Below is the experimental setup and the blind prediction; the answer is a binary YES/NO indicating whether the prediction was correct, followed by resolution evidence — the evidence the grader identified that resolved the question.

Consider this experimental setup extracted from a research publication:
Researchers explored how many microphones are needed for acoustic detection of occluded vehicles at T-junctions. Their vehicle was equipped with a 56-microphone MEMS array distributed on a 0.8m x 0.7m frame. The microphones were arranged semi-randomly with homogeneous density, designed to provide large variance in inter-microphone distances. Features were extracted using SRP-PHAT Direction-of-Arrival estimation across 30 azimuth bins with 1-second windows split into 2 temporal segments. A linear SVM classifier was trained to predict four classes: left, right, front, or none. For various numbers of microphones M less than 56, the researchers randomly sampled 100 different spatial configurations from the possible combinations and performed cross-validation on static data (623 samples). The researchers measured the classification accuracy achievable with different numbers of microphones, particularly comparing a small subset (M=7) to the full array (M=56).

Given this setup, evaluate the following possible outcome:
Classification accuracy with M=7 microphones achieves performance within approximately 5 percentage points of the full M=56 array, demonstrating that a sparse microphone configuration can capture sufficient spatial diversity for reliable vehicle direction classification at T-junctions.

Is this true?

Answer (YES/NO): YES